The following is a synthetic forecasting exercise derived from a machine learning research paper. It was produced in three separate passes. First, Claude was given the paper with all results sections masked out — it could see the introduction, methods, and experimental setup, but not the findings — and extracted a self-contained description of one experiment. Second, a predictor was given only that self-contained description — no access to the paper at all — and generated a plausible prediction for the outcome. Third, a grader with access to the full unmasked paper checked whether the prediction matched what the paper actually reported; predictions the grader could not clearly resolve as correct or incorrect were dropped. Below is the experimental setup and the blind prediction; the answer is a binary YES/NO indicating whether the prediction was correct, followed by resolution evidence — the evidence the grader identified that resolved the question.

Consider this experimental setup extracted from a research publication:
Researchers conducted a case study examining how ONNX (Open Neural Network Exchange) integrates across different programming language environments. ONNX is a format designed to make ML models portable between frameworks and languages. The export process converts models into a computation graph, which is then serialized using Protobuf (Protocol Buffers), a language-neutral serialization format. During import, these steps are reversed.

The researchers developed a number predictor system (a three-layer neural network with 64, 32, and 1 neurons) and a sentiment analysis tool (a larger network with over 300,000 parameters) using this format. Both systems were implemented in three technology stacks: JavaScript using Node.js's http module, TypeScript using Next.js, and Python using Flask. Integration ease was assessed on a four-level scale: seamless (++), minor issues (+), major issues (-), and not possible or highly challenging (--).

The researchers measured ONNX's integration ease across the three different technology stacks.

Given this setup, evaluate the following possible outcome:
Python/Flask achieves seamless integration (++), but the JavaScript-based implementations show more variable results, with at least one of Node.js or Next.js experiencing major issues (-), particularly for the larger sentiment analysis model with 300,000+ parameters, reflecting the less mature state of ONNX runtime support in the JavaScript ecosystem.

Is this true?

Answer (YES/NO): NO